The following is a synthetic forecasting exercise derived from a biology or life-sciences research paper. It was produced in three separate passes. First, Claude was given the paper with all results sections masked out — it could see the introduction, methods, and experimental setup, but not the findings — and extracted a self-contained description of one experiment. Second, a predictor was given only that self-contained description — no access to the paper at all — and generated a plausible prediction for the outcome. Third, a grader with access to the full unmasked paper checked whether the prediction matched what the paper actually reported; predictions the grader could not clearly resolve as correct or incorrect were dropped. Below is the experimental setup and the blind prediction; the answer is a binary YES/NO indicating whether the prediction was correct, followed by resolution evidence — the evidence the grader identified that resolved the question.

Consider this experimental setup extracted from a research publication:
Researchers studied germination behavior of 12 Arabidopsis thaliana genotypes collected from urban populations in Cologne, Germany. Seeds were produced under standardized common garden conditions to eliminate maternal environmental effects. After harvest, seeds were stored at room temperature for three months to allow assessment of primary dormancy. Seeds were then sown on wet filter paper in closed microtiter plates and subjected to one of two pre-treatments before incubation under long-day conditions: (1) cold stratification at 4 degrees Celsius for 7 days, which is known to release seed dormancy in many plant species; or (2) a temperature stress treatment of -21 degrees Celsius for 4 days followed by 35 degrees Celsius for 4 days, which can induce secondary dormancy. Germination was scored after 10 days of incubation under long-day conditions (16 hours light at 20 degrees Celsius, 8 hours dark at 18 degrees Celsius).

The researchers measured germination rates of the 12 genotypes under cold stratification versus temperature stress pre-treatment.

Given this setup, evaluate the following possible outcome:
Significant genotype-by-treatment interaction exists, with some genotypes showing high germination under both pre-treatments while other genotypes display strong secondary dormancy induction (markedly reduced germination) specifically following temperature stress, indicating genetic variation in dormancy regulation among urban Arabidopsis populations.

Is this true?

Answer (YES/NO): YES